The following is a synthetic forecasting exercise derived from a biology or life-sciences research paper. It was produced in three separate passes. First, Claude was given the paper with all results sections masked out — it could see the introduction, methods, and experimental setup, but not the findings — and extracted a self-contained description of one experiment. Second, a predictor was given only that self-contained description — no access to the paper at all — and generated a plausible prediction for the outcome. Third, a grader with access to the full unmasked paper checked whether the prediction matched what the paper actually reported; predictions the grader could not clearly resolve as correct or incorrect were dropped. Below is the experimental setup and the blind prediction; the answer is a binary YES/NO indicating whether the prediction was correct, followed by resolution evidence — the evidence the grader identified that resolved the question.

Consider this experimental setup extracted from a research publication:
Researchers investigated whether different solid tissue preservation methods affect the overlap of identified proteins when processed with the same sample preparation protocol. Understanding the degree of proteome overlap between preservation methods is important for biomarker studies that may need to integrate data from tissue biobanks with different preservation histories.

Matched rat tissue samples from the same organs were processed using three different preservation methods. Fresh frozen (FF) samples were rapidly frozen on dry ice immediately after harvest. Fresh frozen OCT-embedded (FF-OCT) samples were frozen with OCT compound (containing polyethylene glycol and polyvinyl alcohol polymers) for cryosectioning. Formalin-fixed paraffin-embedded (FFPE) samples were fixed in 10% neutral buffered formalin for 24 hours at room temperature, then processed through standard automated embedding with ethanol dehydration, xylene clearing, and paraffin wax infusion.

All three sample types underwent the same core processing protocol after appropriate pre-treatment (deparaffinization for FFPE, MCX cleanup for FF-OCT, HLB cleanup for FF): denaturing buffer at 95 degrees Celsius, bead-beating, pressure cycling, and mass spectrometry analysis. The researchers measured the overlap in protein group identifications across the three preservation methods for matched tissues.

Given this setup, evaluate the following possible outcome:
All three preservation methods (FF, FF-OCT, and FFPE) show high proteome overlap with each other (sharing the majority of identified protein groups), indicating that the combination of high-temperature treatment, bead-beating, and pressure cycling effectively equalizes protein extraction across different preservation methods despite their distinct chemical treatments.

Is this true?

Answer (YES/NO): NO